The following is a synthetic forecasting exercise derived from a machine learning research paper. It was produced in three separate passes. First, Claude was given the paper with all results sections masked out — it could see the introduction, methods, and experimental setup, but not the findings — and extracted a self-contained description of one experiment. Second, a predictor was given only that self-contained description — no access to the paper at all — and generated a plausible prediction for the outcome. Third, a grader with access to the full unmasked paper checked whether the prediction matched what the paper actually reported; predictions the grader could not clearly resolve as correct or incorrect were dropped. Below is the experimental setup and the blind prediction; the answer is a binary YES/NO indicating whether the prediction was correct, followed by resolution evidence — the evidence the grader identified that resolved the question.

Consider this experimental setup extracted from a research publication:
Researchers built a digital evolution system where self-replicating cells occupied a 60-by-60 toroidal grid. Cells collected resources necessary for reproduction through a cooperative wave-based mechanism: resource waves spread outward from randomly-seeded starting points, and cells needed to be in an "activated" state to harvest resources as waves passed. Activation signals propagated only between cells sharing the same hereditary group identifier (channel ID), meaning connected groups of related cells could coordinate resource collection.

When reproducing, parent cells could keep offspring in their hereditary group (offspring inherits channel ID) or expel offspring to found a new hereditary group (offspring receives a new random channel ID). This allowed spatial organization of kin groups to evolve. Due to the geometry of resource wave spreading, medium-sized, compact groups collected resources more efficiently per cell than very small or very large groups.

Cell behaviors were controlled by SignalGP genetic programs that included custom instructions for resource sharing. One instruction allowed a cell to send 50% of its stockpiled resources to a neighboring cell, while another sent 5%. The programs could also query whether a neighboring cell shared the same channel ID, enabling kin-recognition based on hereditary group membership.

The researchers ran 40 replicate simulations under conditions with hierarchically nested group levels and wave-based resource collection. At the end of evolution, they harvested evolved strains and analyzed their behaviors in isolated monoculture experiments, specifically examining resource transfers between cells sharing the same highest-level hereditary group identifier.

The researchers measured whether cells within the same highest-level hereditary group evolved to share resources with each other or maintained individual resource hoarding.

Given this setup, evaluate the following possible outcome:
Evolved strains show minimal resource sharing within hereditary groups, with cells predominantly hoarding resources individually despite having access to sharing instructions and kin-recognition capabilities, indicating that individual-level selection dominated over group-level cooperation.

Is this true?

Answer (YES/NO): NO